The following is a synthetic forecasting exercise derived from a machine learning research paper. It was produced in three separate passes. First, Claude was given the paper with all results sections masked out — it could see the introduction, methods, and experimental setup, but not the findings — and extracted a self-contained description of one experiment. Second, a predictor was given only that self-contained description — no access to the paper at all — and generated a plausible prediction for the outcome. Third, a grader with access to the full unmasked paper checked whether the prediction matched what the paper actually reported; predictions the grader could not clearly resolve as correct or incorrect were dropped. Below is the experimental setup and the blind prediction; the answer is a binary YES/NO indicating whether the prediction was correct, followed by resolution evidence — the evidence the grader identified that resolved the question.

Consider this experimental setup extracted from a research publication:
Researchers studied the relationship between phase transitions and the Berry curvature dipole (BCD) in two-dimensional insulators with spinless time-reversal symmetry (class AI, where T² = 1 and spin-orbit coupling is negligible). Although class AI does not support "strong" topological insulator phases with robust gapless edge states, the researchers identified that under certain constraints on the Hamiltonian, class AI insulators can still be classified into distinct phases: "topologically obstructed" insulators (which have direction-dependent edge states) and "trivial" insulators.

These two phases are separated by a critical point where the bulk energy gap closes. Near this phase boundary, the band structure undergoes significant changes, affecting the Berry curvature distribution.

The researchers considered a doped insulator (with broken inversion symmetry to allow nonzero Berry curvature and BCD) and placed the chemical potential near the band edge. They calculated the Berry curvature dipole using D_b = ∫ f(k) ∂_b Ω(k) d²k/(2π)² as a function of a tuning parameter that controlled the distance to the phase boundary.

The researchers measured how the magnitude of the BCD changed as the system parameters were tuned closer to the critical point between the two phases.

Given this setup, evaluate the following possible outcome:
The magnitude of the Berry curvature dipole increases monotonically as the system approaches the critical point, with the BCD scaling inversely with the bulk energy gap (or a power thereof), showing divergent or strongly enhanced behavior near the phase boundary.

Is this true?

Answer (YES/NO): YES